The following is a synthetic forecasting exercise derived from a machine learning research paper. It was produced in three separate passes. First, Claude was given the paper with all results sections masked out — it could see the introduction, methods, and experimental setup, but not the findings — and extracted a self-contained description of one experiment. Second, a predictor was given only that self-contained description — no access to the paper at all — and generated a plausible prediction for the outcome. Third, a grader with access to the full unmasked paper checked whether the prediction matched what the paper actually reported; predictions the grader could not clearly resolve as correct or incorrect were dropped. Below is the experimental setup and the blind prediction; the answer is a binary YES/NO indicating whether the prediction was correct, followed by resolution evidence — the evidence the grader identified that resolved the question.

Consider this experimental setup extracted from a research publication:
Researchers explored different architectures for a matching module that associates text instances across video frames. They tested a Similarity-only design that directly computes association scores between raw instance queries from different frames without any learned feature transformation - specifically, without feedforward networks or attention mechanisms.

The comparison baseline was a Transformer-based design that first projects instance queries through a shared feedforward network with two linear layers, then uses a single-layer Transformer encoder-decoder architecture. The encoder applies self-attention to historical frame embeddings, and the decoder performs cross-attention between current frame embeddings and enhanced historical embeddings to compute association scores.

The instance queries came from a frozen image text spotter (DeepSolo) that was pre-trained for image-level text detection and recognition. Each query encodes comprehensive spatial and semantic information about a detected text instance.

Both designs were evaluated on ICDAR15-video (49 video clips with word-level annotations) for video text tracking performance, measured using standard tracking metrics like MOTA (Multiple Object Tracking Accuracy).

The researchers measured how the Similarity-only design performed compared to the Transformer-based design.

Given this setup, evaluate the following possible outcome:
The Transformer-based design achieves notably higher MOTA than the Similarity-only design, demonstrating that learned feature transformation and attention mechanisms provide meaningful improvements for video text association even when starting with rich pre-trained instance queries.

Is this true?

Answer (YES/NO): YES